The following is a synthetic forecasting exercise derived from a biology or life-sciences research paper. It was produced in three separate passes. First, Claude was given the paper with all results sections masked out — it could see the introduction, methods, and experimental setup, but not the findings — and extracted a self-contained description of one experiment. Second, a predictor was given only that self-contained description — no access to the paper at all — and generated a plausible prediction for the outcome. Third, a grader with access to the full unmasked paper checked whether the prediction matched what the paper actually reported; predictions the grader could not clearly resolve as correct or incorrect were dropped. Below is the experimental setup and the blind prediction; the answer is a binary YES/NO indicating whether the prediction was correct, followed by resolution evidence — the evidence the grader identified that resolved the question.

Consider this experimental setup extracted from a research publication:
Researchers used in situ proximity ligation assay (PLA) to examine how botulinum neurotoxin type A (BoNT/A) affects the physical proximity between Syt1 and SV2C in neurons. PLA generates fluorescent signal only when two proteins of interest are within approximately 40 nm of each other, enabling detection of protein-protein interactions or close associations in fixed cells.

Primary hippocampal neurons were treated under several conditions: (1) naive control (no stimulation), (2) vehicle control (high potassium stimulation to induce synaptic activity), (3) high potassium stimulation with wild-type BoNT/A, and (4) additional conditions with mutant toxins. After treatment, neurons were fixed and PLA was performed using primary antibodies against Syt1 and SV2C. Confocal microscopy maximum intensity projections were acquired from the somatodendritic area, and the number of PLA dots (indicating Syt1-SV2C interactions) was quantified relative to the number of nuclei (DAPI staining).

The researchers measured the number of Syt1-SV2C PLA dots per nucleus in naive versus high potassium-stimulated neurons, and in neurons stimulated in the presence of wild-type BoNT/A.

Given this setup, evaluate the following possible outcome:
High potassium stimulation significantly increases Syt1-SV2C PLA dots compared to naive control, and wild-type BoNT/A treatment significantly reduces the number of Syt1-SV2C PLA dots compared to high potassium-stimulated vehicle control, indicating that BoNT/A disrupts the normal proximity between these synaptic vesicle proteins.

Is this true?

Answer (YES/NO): NO